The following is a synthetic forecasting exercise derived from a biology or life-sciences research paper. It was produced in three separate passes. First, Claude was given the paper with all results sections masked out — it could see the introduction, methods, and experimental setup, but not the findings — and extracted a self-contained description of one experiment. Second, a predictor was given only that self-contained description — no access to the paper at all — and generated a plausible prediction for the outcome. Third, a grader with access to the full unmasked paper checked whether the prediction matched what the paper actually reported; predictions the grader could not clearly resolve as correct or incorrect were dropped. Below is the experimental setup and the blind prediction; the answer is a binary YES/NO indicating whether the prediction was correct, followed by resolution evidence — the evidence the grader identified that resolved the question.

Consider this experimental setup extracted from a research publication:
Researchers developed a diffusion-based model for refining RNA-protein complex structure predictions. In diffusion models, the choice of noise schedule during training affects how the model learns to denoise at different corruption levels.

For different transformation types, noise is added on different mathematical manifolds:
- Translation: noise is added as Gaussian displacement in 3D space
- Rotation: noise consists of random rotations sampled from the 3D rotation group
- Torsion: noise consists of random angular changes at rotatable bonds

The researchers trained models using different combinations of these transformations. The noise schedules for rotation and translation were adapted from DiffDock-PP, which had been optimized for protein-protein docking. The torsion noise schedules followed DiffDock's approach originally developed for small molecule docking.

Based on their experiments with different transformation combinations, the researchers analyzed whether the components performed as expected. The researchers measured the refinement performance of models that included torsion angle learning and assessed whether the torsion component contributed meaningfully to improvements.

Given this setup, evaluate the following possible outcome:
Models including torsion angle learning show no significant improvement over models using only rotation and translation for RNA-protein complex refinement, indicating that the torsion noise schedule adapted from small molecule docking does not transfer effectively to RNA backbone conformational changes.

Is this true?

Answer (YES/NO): YES